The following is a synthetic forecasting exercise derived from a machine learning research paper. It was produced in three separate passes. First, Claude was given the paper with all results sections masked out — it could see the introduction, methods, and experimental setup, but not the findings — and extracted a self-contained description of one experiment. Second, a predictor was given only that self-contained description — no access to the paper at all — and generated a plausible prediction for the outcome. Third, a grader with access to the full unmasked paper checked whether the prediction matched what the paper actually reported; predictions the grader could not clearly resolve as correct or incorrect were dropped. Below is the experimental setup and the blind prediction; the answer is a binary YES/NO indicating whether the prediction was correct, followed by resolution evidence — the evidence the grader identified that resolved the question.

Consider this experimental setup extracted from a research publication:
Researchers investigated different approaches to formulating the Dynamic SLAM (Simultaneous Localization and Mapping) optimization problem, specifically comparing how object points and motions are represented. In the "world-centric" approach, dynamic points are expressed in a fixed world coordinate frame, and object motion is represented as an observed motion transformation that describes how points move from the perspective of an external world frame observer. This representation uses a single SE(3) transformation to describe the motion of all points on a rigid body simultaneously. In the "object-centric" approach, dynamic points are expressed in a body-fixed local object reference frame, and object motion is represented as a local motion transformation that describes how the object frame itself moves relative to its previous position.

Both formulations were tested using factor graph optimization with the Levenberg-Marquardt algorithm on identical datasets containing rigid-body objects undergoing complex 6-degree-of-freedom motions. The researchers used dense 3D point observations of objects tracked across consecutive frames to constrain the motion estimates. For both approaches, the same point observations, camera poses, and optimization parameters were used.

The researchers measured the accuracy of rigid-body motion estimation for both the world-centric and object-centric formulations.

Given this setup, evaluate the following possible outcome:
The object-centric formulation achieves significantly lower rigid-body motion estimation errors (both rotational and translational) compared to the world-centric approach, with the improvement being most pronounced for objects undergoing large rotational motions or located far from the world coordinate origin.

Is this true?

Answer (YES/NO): NO